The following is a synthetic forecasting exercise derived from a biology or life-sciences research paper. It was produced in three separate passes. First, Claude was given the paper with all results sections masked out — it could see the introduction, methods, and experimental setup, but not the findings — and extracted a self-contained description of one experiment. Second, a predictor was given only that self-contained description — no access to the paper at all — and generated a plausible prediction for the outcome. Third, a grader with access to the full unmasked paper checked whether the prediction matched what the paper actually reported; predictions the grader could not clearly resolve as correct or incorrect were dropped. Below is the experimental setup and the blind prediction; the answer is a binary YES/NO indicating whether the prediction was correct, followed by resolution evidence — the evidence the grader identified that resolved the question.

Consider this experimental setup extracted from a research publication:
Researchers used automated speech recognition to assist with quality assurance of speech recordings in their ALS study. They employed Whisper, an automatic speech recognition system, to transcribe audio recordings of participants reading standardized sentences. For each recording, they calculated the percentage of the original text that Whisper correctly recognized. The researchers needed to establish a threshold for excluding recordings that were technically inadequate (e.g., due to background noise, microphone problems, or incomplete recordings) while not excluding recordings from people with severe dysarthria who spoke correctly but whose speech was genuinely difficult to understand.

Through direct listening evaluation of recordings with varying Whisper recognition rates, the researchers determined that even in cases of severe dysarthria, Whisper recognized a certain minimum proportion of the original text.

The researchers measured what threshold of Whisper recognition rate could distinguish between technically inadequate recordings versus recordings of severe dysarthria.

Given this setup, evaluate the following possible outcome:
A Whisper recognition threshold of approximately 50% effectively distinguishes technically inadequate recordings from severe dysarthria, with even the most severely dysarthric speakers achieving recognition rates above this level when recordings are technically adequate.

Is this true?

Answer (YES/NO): NO